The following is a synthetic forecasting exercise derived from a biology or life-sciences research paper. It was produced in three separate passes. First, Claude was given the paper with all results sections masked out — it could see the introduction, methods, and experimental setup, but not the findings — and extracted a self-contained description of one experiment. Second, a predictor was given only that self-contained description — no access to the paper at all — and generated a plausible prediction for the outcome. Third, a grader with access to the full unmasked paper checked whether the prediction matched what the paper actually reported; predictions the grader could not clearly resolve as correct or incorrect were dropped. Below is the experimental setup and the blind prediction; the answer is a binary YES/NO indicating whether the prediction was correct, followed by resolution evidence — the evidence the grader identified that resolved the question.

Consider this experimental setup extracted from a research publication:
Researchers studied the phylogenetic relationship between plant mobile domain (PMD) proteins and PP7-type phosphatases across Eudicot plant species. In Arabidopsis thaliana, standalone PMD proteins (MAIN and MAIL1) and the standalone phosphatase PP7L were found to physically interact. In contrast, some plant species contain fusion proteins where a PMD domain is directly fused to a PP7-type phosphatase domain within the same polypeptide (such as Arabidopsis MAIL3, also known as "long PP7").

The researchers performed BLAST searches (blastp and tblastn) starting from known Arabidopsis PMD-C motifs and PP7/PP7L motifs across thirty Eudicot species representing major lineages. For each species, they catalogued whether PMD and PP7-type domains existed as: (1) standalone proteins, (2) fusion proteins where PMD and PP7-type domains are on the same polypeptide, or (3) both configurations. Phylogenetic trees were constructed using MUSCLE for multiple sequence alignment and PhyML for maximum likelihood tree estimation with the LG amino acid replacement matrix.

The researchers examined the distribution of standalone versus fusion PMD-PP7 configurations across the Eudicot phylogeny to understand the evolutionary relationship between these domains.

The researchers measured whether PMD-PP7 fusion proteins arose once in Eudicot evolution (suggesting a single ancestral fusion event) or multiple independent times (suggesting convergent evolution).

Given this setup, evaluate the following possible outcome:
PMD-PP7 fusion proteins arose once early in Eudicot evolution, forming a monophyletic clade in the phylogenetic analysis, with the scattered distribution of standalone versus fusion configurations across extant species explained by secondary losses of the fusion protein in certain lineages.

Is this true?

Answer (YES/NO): NO